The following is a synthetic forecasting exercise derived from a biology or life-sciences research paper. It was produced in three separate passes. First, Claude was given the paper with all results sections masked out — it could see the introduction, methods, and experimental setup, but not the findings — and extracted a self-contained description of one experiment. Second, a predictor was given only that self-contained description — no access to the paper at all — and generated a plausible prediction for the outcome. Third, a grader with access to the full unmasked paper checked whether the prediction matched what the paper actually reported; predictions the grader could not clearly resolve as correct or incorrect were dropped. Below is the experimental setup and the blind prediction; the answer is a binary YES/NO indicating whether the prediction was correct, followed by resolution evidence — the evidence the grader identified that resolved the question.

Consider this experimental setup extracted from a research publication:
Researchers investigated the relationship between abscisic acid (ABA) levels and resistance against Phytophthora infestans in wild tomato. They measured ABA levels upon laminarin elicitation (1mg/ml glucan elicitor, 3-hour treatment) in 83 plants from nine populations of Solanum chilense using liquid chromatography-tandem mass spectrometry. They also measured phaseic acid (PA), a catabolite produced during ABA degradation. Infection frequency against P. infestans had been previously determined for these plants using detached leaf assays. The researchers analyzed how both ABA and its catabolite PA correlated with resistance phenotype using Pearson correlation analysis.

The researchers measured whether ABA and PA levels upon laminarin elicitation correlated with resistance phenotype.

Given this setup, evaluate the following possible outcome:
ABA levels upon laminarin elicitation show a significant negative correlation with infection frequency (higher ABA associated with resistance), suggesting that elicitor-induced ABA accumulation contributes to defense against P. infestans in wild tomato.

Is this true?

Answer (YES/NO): NO